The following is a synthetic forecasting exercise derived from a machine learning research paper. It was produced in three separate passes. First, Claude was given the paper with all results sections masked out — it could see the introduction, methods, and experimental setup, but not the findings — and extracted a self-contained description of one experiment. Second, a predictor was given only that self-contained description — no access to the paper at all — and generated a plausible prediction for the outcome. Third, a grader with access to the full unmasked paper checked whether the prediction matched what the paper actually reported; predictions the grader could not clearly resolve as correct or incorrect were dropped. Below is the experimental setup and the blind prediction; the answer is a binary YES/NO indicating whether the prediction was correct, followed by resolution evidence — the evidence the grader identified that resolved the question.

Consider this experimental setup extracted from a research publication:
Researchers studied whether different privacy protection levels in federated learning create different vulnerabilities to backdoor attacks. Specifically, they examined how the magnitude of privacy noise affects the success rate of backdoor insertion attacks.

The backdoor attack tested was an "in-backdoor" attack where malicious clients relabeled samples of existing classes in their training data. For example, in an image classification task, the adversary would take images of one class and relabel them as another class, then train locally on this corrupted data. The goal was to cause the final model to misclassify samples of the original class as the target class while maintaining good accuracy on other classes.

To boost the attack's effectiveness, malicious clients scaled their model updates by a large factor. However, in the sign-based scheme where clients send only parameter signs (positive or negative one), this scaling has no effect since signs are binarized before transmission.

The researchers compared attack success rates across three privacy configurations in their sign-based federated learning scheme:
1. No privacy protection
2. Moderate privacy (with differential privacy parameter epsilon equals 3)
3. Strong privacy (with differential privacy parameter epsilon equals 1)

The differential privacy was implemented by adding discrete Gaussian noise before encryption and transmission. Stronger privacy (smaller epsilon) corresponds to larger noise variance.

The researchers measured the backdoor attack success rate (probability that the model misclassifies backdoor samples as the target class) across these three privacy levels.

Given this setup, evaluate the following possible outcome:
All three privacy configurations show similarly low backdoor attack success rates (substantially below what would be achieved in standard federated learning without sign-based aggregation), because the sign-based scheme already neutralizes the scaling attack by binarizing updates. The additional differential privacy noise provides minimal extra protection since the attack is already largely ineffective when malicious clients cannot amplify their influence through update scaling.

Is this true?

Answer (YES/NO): NO